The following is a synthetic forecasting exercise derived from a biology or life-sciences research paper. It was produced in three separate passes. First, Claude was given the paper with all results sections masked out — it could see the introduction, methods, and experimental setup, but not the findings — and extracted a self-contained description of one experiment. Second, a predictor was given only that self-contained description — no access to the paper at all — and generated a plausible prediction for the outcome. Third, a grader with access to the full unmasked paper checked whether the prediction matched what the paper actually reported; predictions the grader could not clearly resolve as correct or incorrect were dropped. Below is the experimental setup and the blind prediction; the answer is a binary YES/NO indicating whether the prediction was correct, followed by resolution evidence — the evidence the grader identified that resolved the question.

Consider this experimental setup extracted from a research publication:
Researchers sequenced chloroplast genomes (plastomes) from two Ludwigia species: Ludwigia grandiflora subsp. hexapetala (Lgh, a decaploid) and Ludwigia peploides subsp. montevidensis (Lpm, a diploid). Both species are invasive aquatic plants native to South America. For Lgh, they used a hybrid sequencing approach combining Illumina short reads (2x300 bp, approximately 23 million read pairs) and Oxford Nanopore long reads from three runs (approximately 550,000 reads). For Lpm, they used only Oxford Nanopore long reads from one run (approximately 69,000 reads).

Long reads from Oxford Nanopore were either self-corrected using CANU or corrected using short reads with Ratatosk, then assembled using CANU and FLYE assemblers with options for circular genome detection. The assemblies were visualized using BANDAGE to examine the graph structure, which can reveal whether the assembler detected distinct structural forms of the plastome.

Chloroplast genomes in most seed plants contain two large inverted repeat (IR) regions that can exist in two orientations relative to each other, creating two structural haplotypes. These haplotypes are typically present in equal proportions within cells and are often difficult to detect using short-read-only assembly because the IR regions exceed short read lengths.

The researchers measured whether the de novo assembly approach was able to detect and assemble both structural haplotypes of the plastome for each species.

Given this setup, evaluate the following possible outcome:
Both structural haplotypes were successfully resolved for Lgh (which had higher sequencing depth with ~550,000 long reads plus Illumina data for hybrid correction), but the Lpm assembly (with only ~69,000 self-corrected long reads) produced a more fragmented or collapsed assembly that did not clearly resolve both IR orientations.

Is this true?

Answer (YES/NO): NO